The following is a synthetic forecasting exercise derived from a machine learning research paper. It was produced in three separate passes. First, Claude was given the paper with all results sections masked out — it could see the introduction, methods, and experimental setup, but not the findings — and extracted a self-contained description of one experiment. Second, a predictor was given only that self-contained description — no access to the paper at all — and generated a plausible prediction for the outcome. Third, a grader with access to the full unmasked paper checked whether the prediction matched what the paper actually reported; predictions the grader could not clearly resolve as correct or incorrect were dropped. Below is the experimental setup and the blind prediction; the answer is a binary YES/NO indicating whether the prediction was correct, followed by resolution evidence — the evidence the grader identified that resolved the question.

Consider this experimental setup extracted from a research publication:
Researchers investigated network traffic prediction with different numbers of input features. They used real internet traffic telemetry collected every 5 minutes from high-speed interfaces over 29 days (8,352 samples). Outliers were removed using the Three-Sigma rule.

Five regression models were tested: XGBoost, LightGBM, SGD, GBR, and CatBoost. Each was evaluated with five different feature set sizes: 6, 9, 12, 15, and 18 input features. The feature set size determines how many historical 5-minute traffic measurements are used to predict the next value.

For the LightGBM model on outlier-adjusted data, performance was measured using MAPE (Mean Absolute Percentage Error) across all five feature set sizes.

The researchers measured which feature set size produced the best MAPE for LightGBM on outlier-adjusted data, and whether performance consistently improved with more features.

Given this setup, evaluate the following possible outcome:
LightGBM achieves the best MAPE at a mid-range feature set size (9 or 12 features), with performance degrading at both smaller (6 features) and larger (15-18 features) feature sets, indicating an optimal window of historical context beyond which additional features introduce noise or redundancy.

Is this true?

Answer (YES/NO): YES